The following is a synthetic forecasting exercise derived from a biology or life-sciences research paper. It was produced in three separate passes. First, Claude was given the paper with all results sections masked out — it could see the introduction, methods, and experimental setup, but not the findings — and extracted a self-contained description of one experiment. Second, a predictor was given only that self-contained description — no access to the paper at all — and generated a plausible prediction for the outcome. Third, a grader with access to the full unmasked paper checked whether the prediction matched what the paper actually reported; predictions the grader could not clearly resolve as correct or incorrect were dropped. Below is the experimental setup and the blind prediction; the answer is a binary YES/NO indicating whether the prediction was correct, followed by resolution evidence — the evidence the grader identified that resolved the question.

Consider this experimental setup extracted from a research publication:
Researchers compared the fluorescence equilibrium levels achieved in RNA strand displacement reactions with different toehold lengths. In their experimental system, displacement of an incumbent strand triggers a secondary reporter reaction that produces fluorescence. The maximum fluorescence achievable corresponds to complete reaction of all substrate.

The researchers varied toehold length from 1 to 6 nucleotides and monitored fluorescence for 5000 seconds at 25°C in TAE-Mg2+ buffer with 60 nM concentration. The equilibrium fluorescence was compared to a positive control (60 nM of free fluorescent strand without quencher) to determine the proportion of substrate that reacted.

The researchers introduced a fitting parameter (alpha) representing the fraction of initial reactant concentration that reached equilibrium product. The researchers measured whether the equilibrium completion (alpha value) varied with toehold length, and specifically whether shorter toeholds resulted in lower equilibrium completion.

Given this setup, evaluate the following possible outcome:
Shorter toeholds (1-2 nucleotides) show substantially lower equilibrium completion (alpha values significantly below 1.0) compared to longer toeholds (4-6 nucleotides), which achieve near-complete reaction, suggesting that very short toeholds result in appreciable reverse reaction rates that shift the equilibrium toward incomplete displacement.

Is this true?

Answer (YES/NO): NO